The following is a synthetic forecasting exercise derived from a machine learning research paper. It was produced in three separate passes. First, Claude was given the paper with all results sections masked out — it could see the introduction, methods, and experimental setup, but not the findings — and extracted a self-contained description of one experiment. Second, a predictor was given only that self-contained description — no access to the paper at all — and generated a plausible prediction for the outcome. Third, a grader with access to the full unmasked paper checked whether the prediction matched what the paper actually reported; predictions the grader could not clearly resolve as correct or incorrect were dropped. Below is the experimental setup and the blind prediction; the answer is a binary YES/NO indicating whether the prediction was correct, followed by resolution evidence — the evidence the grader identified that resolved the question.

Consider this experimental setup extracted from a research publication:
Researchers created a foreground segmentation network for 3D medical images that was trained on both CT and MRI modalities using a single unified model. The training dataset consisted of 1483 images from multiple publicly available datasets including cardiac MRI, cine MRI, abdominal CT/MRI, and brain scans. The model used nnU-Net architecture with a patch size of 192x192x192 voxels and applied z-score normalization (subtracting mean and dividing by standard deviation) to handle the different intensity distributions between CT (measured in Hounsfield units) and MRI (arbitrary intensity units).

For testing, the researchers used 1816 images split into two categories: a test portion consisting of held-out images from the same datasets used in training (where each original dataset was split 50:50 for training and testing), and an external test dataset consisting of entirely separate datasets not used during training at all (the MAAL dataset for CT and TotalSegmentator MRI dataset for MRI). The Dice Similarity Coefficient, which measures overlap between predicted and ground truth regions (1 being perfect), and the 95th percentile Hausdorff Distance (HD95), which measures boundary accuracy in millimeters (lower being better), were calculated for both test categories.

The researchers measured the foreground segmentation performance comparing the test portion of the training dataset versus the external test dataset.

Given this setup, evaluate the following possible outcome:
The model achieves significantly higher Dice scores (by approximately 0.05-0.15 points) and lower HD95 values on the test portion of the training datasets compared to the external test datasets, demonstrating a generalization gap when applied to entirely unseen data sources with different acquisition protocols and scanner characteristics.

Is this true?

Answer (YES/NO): NO